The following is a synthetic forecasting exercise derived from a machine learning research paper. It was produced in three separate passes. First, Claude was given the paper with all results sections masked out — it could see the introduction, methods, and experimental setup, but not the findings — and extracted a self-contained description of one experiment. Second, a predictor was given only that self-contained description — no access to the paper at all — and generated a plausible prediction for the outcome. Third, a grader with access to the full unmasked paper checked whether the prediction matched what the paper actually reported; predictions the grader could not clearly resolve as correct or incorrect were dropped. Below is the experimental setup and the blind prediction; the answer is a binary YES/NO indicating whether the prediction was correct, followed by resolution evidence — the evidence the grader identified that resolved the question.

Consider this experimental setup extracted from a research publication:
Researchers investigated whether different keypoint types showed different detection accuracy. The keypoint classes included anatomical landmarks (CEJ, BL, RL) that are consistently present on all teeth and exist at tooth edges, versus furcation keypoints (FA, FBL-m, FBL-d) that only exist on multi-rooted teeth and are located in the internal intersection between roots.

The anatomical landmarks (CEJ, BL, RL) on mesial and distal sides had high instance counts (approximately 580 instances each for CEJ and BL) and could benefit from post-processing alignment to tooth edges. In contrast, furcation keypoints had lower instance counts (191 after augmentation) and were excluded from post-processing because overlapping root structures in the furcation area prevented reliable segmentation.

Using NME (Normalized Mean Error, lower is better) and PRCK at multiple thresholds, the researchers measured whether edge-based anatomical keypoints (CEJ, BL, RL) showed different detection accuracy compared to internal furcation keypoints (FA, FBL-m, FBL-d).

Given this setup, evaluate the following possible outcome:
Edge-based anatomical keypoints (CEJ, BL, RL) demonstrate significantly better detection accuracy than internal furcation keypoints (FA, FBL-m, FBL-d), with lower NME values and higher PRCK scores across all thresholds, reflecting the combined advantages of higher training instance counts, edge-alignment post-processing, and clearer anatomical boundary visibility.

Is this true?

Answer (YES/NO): NO